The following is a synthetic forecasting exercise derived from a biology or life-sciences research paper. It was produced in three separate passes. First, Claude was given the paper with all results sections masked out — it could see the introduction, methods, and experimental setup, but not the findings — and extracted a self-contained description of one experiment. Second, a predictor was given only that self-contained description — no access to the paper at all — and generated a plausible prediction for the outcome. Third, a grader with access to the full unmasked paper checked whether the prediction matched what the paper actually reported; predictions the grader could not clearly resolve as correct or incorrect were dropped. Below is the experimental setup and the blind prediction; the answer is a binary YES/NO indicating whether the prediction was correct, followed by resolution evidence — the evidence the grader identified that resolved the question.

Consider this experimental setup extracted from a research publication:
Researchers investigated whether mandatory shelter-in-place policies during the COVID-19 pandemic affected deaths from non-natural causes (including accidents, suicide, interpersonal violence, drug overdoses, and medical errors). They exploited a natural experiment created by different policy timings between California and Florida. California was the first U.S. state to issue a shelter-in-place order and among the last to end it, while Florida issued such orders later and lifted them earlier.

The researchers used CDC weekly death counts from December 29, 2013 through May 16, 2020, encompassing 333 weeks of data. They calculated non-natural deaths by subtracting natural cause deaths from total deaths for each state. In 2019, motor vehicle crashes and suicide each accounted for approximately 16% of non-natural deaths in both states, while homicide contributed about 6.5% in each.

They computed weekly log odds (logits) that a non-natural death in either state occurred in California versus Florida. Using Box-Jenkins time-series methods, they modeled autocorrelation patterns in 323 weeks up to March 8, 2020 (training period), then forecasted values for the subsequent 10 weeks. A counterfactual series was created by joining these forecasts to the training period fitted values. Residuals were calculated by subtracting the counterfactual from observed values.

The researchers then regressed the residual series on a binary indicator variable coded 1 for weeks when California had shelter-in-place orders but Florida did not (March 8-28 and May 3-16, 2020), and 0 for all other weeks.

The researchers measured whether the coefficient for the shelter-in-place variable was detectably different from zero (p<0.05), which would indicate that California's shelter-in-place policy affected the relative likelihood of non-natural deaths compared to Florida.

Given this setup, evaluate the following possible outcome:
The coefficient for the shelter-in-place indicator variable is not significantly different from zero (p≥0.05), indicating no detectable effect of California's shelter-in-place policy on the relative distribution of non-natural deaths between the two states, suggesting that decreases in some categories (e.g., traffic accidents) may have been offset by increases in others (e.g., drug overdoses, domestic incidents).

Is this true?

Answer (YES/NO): NO